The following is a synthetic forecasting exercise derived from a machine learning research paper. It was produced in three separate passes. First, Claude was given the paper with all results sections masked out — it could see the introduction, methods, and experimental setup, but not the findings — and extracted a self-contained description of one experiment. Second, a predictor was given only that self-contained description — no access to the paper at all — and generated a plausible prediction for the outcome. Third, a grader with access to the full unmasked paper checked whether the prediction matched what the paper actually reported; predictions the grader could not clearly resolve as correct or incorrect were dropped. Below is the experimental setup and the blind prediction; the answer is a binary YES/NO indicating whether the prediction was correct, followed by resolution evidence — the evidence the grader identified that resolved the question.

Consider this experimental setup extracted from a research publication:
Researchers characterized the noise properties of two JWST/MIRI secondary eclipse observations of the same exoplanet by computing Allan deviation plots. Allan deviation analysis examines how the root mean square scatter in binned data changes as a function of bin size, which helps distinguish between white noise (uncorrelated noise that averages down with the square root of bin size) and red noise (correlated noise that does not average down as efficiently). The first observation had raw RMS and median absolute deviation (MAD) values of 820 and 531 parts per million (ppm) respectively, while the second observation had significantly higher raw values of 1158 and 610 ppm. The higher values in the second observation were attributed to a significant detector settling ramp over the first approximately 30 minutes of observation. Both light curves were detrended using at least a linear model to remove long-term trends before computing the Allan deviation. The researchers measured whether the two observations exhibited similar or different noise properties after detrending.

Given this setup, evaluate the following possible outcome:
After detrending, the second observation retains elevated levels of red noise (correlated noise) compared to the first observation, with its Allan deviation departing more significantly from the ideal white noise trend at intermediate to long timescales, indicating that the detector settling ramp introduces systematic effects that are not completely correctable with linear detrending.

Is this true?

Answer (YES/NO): NO